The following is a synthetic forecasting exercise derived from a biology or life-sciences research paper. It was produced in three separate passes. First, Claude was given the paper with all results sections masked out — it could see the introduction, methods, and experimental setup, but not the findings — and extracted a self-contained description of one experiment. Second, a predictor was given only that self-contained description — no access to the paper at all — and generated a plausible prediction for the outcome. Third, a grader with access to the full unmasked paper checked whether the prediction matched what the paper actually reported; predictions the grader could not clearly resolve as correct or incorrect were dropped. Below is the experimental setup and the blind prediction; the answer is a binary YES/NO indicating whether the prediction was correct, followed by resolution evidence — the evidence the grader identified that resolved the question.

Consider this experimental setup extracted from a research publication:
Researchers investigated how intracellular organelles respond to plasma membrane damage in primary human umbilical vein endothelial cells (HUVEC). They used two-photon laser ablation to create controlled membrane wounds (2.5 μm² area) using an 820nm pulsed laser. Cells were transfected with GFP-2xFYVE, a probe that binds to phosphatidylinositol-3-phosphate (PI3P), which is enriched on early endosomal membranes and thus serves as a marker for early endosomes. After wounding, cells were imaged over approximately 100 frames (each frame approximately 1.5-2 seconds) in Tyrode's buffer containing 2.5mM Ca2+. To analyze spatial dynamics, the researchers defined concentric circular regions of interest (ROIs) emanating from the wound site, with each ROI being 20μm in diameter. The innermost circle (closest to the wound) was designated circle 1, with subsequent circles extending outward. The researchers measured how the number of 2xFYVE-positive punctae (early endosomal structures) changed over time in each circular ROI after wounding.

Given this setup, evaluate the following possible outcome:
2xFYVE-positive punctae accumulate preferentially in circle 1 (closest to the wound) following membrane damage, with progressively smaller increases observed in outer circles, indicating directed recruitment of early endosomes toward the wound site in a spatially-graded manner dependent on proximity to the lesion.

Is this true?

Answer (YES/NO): NO